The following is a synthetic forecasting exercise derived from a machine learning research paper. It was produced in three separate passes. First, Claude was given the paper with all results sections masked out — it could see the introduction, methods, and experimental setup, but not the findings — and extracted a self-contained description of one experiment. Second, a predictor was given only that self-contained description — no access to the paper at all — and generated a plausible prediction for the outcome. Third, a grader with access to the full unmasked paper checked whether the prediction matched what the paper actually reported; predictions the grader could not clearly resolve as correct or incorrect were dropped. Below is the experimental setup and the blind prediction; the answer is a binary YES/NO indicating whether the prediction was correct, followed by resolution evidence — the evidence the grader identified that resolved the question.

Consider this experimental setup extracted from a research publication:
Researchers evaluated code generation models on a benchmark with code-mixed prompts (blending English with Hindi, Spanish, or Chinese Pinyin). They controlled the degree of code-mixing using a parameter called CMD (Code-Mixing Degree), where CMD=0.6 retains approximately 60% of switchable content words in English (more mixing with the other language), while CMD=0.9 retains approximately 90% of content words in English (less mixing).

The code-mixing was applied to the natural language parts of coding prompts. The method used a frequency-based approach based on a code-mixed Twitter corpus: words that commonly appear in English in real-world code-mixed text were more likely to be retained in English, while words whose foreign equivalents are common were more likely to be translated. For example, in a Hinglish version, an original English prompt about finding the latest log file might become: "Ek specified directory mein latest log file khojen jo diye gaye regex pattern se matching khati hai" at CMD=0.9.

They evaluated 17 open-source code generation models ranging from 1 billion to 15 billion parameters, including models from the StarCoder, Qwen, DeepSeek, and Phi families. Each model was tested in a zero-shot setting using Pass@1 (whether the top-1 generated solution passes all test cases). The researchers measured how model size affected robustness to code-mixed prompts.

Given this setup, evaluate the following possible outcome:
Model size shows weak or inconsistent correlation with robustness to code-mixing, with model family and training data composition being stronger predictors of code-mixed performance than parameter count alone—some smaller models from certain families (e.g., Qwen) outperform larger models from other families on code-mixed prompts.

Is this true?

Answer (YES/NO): NO